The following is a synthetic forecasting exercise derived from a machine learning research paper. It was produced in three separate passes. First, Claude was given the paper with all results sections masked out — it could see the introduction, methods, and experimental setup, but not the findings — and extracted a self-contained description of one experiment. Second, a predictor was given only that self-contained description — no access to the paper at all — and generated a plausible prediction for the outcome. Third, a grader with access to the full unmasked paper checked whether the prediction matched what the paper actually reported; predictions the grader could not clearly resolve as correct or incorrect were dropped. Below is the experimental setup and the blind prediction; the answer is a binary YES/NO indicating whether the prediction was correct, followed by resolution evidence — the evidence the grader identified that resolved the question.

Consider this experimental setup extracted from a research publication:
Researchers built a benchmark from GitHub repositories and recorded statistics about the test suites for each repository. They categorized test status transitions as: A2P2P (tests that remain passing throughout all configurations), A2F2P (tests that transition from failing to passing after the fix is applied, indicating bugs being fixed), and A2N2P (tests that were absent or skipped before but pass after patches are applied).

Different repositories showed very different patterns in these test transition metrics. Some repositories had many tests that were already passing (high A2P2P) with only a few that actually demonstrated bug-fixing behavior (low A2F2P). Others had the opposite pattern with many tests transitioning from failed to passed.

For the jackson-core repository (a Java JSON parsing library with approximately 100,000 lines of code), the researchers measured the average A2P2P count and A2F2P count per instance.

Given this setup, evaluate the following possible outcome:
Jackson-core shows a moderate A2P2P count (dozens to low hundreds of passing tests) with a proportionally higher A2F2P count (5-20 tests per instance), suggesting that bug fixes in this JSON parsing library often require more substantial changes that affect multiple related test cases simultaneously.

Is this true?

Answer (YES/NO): NO